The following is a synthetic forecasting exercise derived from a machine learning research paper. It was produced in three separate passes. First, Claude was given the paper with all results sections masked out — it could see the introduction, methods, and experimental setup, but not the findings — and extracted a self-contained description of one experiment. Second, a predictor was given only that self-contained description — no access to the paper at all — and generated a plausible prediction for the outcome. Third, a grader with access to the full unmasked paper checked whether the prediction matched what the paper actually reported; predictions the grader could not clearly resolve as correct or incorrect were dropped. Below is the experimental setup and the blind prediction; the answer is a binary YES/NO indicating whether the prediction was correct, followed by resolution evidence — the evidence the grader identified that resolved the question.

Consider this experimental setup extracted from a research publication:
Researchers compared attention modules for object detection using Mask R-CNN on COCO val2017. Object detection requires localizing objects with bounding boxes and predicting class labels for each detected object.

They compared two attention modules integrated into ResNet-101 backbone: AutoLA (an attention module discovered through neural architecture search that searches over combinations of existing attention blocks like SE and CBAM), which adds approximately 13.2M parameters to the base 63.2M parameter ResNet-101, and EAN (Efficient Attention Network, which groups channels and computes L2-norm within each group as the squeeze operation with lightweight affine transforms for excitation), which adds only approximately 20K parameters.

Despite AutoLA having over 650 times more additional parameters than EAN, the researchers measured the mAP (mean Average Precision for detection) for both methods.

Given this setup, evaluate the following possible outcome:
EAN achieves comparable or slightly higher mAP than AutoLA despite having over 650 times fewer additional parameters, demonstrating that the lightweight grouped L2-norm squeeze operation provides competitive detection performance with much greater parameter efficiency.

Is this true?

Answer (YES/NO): NO